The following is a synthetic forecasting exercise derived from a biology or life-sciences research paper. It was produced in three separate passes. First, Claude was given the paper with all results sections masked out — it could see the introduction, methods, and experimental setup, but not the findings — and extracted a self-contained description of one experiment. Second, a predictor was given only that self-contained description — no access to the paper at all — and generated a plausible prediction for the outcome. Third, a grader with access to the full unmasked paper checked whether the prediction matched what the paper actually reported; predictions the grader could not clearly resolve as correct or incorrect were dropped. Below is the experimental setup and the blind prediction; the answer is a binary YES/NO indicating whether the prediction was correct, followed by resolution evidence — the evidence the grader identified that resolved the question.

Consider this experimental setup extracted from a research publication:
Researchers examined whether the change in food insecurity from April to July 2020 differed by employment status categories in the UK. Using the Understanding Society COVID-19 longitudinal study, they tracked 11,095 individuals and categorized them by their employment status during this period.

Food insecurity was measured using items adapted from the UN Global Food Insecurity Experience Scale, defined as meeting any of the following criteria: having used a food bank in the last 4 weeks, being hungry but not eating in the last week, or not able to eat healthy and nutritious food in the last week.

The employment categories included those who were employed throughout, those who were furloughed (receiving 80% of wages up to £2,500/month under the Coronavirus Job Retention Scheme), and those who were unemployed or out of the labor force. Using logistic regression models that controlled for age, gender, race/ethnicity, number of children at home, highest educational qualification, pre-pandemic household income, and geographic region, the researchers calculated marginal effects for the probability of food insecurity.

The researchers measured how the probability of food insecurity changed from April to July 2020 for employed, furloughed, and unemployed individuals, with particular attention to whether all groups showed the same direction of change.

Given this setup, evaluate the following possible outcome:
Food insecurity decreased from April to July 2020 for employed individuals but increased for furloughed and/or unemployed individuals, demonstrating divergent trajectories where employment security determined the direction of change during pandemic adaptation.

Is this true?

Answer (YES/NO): NO